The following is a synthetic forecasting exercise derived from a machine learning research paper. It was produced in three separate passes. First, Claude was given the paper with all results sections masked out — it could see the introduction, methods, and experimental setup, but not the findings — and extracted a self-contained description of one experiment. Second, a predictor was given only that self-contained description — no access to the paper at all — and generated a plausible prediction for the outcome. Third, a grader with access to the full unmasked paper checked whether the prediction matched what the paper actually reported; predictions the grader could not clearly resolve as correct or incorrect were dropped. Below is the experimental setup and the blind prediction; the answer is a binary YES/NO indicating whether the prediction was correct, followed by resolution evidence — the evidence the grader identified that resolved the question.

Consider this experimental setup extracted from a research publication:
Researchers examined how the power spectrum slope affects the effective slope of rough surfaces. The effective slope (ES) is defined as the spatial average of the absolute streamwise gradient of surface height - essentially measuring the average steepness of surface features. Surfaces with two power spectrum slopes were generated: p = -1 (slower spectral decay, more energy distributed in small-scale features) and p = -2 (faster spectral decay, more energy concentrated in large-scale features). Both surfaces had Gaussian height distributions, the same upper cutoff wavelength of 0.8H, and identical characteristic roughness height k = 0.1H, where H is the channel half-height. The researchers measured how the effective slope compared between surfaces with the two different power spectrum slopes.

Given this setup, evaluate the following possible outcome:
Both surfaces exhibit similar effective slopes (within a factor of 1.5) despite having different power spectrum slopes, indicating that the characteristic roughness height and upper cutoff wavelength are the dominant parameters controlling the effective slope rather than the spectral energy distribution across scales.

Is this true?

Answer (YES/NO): NO